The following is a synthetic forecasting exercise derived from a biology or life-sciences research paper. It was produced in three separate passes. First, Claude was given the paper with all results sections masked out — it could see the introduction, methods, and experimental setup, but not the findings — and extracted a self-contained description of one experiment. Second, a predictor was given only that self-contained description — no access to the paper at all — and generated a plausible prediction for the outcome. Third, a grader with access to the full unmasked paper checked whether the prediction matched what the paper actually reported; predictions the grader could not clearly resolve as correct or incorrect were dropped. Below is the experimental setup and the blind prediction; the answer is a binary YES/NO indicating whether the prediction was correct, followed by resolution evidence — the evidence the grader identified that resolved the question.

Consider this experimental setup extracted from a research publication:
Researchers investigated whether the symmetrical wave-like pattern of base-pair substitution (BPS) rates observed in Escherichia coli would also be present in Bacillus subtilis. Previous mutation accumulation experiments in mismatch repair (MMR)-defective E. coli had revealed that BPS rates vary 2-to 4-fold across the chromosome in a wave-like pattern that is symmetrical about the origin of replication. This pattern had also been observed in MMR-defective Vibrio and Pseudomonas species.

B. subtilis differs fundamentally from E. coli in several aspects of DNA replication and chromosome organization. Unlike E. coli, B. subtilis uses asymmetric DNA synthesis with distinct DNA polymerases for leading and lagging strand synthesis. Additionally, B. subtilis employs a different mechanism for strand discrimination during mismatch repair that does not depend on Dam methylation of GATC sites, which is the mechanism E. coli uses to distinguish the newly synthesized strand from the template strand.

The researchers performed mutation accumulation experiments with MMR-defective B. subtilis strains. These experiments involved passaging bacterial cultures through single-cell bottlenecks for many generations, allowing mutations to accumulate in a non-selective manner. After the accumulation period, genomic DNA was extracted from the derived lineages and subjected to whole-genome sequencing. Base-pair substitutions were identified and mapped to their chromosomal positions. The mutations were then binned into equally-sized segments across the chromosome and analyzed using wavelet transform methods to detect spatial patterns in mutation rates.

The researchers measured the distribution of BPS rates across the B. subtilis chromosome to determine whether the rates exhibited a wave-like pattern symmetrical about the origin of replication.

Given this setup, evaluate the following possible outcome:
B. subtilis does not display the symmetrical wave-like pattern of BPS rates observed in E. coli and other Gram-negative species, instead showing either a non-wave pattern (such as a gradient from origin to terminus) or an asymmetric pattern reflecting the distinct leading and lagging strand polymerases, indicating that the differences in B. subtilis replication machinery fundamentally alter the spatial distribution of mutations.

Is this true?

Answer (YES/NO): NO